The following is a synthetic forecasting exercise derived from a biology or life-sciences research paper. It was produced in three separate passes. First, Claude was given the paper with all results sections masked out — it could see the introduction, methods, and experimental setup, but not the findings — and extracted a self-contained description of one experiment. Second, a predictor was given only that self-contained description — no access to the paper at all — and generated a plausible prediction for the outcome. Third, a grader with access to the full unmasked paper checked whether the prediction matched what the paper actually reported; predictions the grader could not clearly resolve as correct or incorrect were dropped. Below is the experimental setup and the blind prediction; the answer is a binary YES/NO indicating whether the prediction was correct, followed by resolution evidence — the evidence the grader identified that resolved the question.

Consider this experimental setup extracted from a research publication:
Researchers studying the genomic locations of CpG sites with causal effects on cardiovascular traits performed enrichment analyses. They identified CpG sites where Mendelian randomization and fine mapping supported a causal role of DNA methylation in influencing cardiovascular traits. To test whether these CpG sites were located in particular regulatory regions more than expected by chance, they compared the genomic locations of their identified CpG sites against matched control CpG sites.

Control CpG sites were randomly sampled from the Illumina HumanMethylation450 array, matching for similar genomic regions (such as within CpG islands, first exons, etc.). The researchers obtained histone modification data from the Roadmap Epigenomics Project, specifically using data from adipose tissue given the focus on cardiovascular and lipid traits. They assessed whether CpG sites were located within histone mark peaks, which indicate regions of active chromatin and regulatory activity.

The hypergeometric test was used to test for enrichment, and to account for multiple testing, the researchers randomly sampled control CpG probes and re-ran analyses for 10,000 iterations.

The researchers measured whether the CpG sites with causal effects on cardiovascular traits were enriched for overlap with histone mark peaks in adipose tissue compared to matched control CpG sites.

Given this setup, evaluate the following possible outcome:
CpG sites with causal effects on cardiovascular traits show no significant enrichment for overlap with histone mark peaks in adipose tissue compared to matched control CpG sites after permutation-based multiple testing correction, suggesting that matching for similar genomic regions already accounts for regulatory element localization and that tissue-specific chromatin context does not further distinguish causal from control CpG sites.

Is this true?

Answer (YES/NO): NO